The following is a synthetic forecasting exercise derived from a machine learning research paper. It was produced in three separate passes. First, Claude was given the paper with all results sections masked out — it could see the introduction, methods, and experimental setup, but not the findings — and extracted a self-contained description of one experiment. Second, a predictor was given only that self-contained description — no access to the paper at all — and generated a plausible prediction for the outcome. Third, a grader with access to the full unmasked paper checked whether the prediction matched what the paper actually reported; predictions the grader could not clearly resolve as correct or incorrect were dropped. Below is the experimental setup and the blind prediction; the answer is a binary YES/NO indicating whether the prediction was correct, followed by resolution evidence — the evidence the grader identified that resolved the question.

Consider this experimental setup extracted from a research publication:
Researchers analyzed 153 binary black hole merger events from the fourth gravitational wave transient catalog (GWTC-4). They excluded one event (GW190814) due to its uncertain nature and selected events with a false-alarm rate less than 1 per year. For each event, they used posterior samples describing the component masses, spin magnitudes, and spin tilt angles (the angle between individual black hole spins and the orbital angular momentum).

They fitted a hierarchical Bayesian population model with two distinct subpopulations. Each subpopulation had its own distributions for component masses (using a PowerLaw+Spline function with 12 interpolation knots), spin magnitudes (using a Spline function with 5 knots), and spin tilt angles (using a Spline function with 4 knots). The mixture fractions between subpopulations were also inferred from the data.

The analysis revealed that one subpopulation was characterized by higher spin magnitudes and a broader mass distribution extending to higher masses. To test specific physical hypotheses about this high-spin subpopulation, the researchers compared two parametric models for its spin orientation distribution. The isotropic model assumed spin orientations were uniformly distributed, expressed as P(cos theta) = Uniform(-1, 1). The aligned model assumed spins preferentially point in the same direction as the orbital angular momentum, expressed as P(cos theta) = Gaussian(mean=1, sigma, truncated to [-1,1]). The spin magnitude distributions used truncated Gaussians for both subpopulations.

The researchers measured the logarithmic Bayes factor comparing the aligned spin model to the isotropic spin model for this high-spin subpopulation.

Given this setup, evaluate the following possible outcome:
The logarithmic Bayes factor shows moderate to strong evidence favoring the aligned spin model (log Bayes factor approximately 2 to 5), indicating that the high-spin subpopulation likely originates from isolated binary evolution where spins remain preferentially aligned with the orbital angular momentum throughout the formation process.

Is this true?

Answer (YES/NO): NO